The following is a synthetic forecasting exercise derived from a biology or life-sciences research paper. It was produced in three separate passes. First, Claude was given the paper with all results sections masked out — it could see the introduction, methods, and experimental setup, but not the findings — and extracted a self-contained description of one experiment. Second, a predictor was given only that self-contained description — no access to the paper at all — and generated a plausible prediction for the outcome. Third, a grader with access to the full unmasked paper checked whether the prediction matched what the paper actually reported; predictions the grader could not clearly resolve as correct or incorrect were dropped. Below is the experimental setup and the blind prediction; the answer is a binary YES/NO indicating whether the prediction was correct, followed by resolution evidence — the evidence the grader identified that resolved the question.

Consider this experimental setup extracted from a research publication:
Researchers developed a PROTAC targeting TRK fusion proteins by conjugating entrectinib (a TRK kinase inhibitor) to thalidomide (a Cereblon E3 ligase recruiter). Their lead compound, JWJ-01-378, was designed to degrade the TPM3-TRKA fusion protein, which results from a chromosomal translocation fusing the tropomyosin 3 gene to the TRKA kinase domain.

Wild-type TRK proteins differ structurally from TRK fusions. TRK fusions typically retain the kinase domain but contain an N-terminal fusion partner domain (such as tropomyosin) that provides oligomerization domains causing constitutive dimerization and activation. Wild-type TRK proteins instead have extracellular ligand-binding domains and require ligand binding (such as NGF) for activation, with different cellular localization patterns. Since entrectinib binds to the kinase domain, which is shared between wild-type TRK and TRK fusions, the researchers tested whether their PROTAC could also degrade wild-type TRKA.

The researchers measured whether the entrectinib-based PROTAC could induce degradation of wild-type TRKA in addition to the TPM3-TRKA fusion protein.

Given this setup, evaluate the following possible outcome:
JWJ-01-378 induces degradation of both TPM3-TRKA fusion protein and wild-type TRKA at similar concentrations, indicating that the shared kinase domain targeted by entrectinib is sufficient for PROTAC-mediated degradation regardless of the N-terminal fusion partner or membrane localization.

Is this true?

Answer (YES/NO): YES